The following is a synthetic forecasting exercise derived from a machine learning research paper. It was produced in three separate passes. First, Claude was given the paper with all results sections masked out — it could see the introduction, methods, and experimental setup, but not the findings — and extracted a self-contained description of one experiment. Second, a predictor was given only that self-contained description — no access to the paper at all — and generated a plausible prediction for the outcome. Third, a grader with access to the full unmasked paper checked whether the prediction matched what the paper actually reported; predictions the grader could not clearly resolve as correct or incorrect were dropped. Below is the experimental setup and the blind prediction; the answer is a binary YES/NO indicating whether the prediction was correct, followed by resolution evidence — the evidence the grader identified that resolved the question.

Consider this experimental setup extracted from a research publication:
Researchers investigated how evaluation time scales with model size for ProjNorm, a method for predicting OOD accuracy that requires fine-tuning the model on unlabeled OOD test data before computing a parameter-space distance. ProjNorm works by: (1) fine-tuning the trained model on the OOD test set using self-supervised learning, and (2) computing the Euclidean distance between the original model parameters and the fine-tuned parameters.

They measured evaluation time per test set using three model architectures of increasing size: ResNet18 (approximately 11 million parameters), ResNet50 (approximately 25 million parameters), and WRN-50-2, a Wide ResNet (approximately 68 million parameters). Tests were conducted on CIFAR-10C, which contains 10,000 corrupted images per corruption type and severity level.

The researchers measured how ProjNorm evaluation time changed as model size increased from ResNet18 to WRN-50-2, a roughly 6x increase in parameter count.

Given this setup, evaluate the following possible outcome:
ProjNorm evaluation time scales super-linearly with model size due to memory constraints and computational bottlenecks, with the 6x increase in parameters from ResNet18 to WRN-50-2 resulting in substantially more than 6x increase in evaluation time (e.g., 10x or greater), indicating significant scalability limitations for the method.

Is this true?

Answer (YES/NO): NO